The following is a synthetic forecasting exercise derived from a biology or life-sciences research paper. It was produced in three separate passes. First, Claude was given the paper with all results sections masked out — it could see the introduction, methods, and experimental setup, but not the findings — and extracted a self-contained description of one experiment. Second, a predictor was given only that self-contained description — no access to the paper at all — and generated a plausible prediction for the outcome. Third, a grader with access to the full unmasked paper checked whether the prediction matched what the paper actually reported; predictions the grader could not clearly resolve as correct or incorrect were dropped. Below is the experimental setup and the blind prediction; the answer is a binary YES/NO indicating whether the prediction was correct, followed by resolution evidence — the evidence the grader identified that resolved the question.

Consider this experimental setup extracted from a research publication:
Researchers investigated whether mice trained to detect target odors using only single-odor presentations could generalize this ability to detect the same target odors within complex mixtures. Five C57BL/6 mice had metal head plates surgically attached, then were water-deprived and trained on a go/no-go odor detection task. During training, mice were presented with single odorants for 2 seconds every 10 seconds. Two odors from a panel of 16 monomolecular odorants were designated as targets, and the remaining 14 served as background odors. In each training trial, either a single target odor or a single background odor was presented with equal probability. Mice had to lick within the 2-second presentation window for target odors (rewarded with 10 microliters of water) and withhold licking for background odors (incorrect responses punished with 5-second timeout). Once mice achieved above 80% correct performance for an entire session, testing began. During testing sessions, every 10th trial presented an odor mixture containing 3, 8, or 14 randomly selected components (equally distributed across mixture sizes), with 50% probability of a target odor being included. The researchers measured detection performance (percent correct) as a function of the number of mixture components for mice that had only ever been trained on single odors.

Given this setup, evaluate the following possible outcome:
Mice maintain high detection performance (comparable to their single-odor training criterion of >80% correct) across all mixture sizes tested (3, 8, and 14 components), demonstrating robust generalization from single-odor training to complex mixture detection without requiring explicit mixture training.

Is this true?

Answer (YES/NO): NO